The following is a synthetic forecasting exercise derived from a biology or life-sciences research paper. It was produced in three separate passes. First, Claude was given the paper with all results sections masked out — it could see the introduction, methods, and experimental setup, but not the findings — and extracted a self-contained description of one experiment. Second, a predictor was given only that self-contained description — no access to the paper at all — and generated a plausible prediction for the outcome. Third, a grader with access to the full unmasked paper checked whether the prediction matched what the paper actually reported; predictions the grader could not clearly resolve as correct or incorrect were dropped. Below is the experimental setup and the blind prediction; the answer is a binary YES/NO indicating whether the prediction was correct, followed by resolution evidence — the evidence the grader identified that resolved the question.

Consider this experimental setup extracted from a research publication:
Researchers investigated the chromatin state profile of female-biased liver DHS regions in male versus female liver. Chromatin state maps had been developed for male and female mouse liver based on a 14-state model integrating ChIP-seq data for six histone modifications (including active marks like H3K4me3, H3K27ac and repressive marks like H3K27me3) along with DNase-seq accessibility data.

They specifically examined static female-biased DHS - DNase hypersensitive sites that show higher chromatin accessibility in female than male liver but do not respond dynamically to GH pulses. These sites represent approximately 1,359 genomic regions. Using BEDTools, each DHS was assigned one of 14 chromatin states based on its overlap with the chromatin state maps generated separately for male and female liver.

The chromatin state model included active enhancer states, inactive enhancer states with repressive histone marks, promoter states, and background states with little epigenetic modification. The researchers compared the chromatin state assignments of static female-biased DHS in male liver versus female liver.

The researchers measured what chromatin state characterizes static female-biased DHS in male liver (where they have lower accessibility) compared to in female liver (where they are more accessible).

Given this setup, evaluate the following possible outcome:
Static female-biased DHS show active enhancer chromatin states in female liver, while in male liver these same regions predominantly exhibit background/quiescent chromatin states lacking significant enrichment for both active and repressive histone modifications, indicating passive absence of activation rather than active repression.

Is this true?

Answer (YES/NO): NO